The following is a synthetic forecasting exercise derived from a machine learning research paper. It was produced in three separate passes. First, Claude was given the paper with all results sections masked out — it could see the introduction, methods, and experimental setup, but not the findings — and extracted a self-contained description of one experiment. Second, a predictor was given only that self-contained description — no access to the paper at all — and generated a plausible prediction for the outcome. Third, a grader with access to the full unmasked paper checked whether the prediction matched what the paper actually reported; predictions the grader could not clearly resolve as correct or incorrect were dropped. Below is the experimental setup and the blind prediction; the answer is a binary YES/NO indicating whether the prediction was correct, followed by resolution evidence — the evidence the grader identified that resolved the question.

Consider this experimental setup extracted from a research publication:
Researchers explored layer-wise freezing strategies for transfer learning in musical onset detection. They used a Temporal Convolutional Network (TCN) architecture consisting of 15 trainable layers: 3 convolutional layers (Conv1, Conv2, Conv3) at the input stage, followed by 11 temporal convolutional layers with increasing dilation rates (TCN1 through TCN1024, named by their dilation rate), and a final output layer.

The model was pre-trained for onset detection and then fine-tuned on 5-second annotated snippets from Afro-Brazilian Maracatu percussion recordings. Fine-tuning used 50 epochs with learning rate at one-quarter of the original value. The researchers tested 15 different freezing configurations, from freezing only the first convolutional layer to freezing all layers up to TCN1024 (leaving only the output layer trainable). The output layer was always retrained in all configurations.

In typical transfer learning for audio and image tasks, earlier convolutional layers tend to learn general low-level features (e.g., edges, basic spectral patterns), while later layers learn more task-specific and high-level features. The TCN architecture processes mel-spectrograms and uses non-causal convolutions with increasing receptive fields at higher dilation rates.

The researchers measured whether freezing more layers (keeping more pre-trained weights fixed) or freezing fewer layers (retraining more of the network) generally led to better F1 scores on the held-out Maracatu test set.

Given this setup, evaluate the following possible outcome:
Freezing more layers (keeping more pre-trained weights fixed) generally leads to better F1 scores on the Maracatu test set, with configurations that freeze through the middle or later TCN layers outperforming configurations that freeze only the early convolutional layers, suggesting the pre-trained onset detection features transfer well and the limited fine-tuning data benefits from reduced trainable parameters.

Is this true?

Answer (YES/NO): NO